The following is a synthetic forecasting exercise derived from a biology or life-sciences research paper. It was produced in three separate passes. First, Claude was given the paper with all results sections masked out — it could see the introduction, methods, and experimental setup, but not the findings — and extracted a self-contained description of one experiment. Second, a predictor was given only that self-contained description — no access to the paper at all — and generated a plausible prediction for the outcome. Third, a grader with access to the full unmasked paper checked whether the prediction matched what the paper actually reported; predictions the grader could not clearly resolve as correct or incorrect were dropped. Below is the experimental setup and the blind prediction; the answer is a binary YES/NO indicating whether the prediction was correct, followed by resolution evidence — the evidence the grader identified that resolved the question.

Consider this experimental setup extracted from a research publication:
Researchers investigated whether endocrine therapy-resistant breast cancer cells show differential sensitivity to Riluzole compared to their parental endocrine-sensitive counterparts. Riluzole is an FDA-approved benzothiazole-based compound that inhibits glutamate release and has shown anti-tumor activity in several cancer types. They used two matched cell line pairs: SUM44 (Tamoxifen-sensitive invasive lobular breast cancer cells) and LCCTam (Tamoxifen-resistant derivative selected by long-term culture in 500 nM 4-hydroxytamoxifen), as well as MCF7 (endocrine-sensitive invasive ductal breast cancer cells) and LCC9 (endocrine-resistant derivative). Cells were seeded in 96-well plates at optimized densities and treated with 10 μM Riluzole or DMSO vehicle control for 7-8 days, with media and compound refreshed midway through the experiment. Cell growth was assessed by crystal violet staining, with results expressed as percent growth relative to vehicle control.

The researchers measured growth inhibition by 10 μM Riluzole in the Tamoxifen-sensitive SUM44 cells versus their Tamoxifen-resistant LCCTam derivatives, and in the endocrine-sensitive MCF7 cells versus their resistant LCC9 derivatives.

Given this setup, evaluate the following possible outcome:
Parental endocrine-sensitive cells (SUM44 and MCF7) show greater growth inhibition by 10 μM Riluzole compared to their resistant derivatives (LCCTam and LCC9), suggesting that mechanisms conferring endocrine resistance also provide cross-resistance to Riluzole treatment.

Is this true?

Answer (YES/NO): NO